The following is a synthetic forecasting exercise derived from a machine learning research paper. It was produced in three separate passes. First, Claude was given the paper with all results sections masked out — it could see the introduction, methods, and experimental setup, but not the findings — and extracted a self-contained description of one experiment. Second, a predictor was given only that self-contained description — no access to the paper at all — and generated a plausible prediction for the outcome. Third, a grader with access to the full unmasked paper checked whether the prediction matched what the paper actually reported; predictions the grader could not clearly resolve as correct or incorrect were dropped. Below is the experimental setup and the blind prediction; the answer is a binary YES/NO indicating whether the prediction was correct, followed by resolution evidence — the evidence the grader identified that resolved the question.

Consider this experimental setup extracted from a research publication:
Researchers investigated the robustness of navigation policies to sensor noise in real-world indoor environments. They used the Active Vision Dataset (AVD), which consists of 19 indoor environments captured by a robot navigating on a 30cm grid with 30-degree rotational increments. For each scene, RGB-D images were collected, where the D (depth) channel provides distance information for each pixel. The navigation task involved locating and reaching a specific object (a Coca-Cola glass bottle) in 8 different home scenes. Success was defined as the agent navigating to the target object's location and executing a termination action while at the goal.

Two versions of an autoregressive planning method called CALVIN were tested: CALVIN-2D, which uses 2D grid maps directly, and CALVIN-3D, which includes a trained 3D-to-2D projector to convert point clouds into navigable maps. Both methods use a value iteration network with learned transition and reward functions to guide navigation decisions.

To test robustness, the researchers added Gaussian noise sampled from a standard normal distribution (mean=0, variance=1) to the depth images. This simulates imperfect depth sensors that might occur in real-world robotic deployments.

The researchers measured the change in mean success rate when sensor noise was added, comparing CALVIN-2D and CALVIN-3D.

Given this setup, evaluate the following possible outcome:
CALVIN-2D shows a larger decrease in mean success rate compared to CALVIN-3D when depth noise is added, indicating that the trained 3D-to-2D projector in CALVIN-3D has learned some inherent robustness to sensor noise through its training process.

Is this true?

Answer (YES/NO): NO